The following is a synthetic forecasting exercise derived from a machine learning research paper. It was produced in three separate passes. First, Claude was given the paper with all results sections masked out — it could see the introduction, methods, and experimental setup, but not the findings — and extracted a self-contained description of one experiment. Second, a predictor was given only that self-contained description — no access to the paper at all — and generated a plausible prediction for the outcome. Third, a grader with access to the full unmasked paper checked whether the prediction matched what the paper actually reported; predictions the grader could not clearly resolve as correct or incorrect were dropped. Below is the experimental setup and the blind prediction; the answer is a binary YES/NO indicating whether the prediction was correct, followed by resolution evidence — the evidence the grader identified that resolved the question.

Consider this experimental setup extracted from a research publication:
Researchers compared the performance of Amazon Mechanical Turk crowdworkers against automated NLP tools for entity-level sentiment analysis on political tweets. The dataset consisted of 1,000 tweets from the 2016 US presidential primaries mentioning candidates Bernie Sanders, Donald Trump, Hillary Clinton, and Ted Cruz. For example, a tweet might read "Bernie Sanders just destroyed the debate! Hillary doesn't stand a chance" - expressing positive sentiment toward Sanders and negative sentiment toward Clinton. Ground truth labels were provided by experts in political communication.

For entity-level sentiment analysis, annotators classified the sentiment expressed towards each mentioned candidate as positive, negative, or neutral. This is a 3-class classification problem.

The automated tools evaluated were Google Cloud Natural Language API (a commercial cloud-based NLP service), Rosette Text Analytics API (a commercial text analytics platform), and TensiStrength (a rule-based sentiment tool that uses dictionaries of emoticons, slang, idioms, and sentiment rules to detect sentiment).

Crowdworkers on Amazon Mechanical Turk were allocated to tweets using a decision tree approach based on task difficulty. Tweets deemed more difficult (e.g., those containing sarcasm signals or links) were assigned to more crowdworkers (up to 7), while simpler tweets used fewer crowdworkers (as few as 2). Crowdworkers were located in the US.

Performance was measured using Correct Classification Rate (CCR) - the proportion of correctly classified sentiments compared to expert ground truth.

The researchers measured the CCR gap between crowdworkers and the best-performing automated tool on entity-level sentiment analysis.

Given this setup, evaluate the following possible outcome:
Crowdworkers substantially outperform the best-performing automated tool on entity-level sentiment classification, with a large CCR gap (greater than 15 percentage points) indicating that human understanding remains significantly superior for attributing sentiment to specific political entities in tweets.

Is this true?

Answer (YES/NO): YES